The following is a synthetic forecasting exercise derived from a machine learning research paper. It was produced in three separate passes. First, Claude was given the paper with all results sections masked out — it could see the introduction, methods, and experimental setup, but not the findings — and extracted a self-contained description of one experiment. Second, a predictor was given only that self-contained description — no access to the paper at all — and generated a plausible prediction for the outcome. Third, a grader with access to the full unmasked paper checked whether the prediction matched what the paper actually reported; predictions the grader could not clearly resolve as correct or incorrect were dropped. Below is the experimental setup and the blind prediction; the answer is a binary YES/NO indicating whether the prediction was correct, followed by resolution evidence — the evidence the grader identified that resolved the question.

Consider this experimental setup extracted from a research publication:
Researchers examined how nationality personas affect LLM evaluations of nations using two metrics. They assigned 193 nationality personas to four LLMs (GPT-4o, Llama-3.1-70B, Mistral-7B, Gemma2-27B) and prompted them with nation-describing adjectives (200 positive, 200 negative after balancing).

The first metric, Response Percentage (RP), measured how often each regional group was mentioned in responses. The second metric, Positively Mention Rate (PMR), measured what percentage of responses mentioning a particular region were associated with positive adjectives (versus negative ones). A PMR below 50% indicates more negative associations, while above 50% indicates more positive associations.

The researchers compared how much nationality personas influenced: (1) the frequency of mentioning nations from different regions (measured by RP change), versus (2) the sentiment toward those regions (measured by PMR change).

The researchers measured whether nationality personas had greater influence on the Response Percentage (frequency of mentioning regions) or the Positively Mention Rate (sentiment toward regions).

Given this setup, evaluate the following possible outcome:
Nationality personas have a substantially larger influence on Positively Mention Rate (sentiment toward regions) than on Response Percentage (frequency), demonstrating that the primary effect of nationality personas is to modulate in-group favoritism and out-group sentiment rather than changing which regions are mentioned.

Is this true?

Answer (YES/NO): NO